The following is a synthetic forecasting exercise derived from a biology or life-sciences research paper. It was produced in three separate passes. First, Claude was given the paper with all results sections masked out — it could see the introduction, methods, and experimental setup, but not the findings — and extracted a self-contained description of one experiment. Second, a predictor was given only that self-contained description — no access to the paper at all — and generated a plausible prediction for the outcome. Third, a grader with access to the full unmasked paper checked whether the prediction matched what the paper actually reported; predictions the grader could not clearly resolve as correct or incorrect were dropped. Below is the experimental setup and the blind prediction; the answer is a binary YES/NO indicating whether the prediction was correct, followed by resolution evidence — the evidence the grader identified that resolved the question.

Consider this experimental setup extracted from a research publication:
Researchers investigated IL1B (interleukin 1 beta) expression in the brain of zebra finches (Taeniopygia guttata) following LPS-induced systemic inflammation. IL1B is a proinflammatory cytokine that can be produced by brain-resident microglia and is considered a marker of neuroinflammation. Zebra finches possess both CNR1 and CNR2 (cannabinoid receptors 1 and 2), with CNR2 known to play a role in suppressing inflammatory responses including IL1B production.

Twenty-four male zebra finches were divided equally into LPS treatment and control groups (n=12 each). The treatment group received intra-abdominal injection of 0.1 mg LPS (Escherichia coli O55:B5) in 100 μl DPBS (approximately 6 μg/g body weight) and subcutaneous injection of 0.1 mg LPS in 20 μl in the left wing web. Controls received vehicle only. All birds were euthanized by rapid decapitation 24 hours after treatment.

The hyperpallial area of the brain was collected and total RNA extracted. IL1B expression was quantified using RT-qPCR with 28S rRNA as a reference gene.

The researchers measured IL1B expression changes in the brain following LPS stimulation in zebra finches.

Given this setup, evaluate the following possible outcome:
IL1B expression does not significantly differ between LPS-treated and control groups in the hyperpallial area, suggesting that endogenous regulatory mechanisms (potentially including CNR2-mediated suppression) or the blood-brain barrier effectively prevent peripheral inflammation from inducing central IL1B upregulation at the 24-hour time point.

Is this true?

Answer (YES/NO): YES